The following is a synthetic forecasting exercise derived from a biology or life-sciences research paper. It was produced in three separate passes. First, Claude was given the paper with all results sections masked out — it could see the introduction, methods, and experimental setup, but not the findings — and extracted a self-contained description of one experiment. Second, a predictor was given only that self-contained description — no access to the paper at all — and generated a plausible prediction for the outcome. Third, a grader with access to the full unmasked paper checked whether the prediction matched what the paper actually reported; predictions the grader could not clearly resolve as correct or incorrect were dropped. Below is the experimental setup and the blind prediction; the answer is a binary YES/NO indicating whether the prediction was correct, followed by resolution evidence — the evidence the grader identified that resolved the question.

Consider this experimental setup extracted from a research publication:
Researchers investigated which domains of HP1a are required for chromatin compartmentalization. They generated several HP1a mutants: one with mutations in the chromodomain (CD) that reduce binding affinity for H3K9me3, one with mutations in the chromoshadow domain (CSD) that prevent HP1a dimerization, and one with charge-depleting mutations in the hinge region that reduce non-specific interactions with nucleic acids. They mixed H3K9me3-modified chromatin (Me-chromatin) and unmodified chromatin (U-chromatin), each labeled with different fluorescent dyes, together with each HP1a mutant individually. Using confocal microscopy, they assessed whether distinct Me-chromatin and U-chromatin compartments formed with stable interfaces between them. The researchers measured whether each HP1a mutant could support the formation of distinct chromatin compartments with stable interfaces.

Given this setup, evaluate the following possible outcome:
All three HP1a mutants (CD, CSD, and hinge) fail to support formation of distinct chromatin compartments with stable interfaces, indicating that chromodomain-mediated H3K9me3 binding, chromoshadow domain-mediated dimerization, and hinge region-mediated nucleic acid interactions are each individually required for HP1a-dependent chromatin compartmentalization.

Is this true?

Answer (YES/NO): NO